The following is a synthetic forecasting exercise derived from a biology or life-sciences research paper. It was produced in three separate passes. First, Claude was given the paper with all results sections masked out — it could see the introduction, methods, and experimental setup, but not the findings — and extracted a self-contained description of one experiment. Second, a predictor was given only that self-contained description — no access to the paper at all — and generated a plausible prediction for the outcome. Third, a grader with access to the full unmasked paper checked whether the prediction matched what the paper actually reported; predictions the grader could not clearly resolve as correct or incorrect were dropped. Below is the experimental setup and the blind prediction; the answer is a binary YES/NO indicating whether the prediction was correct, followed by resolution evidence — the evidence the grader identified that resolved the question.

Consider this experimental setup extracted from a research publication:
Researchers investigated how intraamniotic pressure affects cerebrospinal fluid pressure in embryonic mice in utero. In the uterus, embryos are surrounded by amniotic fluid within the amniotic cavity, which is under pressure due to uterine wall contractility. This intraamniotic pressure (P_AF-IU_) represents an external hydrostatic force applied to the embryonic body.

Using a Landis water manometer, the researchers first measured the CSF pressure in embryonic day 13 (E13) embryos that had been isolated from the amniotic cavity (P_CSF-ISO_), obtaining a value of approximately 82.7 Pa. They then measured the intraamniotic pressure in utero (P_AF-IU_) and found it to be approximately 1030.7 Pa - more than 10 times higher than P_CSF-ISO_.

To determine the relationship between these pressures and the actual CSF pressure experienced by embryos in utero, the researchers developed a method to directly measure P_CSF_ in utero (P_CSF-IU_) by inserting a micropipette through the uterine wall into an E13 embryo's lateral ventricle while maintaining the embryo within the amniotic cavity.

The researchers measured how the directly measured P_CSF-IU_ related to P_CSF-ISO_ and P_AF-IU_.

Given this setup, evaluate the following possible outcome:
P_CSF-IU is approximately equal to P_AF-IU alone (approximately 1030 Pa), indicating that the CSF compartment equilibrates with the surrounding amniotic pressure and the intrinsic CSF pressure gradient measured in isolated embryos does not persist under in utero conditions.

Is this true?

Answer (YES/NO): NO